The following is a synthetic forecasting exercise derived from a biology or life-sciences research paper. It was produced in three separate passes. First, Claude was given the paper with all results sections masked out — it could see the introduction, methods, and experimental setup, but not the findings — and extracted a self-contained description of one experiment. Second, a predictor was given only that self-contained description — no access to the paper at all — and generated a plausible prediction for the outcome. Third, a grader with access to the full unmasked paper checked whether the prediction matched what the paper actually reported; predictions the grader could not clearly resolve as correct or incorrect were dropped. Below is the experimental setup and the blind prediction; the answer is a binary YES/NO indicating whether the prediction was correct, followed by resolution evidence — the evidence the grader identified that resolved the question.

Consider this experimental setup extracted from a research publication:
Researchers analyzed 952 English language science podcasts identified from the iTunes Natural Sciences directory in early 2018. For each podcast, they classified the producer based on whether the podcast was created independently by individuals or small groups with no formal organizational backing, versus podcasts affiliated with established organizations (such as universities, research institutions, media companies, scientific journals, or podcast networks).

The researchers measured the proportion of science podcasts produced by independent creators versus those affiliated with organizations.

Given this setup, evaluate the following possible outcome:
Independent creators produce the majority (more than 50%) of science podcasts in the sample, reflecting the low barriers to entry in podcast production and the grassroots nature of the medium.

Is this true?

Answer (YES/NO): NO